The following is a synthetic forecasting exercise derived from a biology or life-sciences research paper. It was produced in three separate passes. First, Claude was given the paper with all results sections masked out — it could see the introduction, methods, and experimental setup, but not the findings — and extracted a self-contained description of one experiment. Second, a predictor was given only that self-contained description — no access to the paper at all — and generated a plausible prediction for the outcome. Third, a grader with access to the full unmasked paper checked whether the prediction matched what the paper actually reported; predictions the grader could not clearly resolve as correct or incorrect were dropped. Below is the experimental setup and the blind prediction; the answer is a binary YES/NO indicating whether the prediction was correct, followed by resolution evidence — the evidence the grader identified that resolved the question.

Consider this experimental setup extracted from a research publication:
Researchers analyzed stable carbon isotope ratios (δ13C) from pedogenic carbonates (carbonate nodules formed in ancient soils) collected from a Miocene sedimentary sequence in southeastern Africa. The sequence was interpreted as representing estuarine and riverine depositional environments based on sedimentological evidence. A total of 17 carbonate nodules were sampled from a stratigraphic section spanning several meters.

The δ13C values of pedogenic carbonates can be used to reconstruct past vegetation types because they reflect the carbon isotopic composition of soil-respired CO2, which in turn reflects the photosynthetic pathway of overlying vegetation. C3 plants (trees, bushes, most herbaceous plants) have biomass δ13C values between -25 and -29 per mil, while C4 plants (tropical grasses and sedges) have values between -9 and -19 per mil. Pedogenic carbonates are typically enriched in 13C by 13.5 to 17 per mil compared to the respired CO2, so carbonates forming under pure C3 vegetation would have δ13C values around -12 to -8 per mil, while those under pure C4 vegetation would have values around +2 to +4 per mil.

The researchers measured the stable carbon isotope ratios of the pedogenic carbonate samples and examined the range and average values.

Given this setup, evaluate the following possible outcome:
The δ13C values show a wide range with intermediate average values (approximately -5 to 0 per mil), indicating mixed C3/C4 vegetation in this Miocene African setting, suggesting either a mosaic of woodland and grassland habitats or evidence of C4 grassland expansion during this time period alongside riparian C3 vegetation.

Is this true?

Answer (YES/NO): NO